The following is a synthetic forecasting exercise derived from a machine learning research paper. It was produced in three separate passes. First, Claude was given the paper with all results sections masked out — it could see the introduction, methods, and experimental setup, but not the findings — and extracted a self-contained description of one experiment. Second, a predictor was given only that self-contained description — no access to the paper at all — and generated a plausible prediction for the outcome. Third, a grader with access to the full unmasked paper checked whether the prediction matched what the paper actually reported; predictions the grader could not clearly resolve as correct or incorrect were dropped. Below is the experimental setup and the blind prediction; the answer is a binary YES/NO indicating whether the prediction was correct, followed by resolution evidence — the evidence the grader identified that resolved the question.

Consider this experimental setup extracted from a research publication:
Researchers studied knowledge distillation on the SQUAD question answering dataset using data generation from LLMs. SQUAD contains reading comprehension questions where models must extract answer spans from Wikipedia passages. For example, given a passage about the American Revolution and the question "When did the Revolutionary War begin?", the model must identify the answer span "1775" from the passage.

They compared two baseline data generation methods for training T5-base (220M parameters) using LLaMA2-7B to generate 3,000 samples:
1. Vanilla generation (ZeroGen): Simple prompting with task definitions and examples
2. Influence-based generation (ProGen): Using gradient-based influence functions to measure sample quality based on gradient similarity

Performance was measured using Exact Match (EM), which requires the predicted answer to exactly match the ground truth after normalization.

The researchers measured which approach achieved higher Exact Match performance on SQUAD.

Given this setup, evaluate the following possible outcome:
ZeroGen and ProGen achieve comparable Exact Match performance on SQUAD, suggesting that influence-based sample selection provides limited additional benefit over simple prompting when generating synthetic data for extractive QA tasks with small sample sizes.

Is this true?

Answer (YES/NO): NO